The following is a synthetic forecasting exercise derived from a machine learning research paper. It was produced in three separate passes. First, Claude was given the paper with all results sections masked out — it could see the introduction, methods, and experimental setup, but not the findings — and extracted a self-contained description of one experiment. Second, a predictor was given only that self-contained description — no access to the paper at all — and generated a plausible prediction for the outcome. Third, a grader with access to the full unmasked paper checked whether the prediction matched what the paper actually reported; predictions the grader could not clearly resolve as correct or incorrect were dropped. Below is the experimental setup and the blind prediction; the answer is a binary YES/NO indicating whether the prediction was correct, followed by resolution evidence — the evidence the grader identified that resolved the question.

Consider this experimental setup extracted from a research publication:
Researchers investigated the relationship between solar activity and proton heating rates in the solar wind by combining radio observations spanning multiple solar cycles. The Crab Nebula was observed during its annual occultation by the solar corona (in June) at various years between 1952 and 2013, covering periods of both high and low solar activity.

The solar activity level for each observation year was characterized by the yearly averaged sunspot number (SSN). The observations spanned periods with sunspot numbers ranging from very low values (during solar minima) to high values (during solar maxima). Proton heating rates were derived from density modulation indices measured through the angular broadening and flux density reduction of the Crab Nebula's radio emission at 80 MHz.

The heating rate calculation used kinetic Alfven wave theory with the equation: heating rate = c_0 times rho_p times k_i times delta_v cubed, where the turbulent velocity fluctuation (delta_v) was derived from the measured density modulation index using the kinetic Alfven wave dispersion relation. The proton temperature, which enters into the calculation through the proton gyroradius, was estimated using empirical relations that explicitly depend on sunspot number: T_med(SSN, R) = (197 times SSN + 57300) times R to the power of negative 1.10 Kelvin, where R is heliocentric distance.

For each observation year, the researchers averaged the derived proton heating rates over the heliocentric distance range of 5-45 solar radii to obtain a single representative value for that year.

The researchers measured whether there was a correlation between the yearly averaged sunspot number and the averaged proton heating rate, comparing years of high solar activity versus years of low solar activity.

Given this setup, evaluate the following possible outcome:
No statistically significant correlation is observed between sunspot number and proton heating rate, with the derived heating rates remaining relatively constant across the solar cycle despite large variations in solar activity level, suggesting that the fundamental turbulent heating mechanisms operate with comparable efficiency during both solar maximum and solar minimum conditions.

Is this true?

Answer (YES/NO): NO